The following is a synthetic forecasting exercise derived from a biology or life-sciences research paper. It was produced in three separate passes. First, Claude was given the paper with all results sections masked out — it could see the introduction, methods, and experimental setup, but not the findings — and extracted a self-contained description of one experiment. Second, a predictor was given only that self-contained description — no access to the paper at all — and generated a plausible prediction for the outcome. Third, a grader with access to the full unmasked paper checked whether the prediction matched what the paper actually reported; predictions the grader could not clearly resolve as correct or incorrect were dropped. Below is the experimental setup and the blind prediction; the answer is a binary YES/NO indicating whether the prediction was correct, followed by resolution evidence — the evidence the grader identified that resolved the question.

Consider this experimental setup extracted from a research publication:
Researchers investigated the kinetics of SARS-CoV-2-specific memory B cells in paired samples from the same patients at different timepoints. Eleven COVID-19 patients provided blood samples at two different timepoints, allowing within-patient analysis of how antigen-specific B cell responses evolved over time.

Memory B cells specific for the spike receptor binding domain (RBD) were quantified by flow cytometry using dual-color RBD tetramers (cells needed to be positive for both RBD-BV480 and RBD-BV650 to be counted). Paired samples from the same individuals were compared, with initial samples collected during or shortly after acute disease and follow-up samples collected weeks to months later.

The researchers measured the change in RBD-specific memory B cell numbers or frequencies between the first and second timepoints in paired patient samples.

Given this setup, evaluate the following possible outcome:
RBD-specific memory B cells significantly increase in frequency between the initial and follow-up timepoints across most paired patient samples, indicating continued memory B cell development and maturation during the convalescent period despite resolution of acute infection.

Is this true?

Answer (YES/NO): NO